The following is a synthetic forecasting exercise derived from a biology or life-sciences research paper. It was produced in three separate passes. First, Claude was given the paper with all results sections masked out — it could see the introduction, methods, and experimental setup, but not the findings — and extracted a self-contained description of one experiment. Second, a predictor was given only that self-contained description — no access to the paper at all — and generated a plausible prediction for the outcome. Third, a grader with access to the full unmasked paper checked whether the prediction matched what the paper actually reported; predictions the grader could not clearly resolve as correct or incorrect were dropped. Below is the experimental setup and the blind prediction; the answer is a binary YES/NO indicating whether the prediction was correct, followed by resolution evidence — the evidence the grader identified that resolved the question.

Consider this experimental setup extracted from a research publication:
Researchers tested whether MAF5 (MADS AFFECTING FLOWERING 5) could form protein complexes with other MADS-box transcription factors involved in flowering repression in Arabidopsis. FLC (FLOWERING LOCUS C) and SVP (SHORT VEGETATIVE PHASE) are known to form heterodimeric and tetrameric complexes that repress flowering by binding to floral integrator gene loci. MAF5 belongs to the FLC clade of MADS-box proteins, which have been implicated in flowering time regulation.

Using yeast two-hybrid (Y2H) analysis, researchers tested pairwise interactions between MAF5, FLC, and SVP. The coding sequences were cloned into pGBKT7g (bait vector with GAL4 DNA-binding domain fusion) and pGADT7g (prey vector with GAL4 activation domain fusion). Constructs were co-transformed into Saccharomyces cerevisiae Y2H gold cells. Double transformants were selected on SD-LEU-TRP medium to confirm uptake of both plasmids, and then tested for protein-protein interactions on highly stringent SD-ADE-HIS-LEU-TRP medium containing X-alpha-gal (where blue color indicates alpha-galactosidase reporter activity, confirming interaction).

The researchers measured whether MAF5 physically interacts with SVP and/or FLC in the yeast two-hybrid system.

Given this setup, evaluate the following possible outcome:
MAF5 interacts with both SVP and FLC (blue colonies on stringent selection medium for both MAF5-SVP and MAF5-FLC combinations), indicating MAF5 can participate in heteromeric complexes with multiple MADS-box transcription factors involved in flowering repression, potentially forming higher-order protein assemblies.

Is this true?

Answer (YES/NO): YES